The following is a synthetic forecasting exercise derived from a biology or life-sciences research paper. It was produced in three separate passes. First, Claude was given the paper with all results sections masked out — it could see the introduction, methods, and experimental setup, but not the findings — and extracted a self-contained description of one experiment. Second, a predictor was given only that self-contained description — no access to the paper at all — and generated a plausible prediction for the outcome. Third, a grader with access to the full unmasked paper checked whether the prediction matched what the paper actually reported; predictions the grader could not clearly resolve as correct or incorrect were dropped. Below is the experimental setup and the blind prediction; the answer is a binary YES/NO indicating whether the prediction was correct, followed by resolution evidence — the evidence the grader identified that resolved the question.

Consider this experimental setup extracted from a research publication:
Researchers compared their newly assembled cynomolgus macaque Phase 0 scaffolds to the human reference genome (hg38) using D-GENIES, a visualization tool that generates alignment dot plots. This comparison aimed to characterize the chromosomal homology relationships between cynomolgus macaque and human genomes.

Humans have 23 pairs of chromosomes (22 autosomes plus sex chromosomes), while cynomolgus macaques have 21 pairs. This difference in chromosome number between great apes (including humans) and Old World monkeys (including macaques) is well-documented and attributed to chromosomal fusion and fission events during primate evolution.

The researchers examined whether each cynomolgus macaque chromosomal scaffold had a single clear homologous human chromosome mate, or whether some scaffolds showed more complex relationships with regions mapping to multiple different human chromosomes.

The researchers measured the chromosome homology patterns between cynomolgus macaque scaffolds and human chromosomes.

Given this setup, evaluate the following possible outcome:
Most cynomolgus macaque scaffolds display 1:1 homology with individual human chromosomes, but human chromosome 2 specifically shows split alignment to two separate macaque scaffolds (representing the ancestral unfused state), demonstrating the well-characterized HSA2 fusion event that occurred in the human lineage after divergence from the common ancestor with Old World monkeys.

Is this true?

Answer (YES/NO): YES